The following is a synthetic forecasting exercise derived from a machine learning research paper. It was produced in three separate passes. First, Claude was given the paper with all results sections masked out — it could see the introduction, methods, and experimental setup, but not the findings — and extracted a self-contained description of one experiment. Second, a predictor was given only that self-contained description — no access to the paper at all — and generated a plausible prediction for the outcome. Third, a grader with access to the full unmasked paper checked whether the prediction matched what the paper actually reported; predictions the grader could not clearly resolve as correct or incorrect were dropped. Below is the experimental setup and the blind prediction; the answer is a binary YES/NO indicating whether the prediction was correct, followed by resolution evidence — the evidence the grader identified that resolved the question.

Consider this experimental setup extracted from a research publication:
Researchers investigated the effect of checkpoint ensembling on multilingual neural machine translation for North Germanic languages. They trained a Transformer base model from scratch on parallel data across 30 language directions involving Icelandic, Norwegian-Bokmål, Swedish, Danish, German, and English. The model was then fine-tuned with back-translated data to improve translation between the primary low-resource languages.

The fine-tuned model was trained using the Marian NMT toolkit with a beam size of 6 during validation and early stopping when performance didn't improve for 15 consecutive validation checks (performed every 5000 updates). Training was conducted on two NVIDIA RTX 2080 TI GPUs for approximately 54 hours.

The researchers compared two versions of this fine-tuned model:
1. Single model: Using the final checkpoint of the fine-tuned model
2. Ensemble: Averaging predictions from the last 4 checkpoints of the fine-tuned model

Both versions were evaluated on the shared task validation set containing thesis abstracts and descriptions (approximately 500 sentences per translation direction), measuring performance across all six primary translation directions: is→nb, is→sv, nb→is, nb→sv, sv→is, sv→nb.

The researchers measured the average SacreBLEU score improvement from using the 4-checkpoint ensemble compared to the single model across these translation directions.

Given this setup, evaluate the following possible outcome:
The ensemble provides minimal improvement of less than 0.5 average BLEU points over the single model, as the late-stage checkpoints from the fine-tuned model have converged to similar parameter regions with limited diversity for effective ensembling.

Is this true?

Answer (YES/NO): NO